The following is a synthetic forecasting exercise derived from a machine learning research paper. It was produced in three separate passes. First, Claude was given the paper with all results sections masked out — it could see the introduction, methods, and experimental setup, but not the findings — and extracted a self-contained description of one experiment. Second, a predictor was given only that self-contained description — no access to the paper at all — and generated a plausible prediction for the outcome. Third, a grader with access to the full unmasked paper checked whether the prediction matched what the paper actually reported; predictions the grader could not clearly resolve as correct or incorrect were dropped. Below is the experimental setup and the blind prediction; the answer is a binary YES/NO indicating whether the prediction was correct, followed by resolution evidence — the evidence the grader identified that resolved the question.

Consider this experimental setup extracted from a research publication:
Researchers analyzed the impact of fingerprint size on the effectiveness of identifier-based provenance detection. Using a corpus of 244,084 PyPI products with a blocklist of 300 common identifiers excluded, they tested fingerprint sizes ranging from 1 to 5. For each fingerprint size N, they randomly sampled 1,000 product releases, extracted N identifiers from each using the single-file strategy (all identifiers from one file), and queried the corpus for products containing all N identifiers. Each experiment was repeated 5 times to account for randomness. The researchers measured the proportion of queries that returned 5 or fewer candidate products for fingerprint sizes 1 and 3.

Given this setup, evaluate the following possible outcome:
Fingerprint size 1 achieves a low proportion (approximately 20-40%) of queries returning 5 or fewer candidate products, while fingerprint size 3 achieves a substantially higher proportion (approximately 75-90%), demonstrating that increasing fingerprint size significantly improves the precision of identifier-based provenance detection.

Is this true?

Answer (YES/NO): NO